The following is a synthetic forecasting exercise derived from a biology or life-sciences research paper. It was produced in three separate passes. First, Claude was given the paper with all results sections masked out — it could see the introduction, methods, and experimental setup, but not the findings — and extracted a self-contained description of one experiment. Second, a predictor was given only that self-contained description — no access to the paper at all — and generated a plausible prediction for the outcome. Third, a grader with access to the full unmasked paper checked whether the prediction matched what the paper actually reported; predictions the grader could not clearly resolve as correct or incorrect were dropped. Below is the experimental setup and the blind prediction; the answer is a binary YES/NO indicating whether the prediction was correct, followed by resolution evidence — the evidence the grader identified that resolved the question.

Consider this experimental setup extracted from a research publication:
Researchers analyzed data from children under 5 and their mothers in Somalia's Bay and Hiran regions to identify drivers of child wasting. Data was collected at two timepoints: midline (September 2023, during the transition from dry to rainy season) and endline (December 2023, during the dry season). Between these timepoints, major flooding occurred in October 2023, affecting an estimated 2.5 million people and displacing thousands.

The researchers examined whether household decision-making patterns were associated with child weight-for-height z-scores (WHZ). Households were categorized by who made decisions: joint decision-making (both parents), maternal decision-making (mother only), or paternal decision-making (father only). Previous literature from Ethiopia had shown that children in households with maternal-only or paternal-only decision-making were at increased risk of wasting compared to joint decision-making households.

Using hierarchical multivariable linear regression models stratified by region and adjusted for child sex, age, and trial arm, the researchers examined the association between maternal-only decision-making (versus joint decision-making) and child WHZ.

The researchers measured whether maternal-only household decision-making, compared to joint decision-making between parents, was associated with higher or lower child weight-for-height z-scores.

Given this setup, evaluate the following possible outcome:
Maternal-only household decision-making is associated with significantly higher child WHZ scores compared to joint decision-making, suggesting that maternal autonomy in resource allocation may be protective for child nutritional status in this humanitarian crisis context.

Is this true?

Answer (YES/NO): NO